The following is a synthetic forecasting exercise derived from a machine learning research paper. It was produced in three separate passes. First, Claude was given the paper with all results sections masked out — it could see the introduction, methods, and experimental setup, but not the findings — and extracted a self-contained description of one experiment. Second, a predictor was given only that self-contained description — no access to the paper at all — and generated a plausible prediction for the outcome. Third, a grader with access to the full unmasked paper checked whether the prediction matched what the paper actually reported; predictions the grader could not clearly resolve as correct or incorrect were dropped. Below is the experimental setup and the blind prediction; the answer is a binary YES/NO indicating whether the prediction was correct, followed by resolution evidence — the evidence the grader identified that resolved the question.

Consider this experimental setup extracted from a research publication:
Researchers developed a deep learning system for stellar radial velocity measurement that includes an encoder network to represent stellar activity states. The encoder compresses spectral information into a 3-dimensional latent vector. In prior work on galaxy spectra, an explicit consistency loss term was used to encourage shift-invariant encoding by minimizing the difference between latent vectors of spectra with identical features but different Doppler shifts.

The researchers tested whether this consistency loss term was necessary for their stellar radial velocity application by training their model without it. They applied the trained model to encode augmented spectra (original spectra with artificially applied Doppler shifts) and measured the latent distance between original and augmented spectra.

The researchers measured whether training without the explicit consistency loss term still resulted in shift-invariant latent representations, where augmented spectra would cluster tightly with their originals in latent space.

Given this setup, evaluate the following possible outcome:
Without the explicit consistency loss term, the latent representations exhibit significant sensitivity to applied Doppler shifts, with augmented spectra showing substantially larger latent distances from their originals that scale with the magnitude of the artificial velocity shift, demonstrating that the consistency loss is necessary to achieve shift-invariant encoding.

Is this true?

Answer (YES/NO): NO